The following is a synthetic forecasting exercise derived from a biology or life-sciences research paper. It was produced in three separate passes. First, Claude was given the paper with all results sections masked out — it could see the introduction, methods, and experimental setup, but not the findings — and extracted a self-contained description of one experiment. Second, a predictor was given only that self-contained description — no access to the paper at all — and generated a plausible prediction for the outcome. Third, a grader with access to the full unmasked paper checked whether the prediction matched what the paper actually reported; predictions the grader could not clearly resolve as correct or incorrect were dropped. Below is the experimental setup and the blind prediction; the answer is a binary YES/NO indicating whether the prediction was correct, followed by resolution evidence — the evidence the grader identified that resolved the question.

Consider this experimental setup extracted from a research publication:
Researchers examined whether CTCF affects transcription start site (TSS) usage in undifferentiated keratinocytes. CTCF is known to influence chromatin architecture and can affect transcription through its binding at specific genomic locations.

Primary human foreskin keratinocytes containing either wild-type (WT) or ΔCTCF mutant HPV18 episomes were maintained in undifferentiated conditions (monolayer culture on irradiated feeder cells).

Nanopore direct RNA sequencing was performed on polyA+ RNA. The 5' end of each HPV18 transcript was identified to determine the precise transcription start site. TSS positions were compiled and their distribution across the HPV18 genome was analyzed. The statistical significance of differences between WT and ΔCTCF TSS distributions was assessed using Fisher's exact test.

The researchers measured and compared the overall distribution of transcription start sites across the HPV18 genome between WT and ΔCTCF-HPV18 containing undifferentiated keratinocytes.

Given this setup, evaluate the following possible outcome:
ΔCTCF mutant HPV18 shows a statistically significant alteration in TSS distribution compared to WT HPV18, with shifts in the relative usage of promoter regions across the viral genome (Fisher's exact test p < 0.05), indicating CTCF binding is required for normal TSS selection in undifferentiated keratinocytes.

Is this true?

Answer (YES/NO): NO